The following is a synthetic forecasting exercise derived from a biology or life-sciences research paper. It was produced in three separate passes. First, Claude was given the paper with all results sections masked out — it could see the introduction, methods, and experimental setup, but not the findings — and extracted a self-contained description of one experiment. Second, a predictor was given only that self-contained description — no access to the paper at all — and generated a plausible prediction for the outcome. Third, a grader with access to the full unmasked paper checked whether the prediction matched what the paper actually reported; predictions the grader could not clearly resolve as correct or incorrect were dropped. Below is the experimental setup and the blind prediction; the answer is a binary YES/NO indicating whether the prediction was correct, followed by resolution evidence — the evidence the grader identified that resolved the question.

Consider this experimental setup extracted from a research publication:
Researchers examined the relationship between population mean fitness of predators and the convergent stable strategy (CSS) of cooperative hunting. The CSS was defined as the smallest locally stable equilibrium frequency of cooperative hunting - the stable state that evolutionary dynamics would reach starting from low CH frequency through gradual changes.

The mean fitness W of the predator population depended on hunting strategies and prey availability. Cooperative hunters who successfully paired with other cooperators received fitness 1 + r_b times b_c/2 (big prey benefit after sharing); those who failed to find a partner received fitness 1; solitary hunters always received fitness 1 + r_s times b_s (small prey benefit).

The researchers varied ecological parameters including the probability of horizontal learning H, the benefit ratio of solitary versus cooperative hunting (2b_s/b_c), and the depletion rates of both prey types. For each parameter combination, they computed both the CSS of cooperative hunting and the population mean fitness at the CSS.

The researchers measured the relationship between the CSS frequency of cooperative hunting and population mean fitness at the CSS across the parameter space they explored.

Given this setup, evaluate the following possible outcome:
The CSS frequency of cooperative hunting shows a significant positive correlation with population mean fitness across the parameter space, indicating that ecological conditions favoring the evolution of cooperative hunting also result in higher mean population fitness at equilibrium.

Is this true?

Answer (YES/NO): YES